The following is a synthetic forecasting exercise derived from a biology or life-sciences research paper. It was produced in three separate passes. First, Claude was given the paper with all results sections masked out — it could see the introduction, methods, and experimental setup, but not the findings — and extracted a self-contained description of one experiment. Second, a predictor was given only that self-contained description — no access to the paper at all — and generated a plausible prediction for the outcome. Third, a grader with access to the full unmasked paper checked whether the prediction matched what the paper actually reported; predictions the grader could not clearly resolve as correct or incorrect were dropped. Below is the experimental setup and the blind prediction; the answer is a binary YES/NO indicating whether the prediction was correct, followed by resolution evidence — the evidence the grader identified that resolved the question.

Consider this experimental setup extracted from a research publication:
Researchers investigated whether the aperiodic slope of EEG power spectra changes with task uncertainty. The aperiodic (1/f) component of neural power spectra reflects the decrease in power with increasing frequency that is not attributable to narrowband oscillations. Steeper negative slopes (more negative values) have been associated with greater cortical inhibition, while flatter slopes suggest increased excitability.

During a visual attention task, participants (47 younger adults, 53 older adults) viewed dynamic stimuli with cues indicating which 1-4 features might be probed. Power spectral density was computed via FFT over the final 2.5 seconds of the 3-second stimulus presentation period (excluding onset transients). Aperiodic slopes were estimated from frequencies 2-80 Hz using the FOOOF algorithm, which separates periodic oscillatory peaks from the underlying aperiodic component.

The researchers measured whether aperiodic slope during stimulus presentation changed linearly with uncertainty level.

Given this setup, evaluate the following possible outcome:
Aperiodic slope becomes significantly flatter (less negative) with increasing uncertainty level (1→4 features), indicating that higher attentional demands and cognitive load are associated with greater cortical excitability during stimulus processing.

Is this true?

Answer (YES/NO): YES